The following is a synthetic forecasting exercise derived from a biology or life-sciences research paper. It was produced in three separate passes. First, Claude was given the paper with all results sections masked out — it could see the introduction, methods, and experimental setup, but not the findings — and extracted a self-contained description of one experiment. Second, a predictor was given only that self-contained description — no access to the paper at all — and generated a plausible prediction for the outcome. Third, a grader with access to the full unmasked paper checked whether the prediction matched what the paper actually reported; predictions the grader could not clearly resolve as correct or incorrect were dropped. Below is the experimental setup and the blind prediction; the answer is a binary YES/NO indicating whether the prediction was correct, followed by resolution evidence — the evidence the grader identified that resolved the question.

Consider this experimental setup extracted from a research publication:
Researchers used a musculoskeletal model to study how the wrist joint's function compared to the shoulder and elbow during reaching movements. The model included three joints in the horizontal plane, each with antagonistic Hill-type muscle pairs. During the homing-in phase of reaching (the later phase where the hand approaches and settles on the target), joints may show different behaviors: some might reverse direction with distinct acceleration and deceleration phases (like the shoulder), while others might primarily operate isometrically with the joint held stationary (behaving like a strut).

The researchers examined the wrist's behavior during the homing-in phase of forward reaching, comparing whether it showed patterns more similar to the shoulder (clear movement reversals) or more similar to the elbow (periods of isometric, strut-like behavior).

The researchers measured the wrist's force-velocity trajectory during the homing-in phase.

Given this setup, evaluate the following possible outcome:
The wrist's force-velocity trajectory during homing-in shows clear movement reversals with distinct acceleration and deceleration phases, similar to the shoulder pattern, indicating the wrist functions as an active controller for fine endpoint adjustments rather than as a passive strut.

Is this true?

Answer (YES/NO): YES